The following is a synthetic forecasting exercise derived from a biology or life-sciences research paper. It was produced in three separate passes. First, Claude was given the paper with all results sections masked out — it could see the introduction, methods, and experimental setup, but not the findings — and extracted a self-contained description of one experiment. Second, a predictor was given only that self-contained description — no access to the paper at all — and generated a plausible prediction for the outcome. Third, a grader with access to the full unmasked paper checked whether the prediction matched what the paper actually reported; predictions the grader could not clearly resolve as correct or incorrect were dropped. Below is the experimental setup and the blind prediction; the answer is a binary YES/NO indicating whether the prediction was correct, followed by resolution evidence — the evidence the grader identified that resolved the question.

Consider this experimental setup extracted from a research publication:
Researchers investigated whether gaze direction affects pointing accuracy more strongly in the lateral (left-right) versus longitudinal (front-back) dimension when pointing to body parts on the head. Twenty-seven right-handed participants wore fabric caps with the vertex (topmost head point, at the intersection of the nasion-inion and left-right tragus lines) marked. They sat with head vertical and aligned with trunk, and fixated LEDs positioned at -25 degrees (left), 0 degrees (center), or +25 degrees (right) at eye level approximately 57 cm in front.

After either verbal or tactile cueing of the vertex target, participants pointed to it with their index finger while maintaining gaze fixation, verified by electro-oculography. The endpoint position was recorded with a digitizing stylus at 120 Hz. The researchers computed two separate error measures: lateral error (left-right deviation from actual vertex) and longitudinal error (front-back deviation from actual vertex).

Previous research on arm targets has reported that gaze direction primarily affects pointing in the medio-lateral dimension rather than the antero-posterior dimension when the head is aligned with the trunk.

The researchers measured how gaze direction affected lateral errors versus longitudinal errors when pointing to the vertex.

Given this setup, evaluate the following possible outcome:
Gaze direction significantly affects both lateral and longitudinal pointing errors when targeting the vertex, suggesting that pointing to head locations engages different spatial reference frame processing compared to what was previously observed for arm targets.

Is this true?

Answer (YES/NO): NO